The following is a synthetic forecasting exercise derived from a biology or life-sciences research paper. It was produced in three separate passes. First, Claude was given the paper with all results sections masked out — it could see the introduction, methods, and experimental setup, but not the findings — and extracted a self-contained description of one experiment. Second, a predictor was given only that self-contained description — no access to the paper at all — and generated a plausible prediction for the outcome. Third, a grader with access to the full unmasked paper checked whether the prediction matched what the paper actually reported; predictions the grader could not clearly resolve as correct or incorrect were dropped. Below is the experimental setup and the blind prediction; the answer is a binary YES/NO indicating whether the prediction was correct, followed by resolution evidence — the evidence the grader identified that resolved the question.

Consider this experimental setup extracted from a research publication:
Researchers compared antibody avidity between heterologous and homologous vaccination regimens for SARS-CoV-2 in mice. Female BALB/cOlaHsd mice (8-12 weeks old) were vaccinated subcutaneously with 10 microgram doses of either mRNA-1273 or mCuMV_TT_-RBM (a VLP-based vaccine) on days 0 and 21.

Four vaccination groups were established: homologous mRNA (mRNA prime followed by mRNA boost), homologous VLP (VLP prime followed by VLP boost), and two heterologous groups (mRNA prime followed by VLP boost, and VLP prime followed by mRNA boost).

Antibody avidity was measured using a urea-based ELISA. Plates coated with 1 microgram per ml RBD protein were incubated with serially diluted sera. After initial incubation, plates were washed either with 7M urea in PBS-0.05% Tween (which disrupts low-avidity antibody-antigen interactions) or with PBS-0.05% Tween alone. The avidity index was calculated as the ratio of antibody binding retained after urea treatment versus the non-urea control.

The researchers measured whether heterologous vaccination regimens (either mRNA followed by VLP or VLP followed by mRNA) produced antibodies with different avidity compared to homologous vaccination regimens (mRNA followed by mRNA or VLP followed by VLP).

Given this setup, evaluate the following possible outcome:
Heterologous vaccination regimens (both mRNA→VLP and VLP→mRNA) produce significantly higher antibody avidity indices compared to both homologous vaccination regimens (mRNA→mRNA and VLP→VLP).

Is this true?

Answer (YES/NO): NO